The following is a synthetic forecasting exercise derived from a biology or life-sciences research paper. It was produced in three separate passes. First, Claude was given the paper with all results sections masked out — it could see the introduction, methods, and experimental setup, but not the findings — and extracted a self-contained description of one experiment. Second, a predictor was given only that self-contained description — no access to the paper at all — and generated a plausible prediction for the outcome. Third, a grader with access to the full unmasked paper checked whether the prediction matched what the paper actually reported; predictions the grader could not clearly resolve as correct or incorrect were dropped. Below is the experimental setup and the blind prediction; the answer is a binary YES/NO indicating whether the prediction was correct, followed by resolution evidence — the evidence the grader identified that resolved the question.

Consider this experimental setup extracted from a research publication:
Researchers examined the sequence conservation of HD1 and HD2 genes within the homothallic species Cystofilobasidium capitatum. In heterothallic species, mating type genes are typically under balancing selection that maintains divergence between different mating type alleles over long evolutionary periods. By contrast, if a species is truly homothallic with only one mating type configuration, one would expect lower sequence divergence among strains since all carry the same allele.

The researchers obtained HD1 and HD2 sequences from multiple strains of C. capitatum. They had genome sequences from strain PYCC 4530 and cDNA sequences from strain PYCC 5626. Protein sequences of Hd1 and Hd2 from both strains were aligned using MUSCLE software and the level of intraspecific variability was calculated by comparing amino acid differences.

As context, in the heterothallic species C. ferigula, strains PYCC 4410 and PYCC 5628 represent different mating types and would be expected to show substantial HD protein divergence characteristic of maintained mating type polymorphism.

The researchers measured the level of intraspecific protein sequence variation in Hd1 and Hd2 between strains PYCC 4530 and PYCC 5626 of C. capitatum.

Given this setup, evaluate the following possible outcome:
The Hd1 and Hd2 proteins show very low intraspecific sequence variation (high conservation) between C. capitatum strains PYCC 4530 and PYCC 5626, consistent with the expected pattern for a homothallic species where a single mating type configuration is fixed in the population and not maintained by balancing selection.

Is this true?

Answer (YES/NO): YES